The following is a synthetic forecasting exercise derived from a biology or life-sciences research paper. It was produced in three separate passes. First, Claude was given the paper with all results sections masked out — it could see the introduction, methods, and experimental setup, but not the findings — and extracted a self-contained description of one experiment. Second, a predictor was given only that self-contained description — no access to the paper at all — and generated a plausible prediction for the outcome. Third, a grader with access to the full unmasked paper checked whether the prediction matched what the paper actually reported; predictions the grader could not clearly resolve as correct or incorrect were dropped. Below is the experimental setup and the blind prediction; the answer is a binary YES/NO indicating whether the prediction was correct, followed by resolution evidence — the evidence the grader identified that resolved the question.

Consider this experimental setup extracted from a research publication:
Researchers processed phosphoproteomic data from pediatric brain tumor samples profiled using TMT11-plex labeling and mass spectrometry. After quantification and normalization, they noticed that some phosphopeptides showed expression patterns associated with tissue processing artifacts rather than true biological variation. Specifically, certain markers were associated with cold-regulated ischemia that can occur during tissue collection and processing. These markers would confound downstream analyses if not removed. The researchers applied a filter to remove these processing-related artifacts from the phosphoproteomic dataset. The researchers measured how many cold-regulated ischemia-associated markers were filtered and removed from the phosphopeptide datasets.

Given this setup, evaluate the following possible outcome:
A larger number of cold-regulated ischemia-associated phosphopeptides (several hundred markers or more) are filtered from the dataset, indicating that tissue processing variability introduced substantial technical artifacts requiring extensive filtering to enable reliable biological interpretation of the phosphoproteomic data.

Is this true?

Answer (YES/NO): YES